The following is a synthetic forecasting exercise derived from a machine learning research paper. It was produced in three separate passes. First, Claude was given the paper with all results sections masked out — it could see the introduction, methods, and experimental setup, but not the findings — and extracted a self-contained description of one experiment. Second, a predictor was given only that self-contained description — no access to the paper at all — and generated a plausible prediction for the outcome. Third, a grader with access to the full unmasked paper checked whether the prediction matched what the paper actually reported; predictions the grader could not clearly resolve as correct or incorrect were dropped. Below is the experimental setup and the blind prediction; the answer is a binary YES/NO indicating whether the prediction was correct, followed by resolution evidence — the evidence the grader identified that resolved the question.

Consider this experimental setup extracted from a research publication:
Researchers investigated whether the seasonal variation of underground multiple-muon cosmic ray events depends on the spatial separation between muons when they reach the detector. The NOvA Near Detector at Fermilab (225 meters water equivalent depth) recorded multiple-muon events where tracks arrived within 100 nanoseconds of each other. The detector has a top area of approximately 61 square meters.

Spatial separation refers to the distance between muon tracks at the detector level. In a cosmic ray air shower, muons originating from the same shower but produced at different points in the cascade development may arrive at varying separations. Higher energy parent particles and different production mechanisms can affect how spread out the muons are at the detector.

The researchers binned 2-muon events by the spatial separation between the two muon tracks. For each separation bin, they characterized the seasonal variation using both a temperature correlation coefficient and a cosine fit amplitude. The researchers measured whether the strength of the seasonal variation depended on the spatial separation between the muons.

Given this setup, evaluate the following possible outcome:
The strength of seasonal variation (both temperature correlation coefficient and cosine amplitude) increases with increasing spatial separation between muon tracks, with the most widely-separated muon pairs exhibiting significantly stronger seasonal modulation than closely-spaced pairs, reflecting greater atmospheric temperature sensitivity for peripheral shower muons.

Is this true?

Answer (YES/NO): NO